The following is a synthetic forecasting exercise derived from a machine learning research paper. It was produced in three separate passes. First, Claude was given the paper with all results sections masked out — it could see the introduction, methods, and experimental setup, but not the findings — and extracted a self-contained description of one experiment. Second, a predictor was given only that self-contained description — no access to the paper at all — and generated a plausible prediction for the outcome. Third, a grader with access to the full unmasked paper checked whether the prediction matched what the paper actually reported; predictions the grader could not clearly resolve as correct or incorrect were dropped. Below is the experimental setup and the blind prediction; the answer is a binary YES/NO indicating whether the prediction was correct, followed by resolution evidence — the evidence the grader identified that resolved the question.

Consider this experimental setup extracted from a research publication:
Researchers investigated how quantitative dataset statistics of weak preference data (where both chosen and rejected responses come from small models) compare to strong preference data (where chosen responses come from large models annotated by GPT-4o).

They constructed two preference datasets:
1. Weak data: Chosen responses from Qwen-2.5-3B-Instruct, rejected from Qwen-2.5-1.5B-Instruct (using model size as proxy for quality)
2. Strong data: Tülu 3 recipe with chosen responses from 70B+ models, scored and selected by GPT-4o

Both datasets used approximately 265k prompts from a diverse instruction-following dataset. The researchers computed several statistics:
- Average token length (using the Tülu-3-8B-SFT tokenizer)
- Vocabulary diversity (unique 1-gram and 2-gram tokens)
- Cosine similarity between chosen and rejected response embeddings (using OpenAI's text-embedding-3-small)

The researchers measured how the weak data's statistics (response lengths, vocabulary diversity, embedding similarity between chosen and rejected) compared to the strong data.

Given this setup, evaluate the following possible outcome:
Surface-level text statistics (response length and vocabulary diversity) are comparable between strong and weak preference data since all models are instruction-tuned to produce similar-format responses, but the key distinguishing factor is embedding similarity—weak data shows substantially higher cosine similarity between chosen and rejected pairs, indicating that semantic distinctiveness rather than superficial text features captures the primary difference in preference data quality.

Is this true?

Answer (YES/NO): NO